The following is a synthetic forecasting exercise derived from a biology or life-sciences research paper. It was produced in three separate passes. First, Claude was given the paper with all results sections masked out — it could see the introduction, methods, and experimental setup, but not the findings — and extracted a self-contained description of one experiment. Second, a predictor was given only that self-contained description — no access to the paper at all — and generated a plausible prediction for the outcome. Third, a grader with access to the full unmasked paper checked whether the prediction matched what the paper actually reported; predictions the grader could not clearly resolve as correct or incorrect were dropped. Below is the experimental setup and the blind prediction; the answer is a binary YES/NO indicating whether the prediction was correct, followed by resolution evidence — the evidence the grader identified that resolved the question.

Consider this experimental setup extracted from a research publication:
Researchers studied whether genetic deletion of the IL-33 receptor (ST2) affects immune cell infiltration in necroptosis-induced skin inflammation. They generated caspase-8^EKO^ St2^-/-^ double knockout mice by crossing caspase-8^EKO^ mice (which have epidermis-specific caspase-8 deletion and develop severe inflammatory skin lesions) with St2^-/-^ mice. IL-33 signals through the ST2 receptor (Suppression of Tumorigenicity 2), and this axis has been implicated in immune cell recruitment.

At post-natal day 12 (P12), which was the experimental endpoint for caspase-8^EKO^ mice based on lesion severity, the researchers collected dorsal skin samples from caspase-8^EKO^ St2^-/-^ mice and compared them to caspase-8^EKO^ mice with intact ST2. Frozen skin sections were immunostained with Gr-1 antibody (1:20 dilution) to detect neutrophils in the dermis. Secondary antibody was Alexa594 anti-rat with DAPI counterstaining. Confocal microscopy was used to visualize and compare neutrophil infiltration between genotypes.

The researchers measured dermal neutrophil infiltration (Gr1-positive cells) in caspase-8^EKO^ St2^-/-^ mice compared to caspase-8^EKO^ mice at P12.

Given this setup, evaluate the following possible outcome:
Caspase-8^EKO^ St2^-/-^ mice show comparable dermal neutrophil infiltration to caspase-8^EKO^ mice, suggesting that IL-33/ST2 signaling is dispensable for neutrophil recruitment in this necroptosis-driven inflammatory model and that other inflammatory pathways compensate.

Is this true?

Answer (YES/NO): NO